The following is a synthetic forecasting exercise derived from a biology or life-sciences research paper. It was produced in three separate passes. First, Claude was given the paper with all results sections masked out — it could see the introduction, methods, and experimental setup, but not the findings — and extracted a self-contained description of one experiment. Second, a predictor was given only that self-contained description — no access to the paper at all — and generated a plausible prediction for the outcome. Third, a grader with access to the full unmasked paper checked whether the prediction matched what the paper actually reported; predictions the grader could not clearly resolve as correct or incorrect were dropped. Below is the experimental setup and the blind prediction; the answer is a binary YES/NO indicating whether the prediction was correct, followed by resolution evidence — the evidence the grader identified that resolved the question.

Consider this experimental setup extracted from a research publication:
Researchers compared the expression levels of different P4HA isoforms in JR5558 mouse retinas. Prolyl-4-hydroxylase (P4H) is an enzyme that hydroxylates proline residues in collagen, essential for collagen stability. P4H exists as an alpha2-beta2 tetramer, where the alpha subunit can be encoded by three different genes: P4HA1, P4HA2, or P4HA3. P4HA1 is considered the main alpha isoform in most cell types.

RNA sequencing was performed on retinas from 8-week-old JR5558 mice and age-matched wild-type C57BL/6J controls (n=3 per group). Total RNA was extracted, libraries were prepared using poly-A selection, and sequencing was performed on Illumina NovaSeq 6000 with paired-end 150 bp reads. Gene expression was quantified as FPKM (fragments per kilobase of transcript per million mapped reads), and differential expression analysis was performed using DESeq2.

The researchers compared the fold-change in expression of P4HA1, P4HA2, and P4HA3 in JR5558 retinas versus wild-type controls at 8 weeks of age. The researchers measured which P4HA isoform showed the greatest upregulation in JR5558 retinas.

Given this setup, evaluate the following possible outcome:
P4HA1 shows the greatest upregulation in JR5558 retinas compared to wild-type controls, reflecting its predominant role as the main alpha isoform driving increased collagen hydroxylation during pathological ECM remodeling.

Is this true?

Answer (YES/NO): YES